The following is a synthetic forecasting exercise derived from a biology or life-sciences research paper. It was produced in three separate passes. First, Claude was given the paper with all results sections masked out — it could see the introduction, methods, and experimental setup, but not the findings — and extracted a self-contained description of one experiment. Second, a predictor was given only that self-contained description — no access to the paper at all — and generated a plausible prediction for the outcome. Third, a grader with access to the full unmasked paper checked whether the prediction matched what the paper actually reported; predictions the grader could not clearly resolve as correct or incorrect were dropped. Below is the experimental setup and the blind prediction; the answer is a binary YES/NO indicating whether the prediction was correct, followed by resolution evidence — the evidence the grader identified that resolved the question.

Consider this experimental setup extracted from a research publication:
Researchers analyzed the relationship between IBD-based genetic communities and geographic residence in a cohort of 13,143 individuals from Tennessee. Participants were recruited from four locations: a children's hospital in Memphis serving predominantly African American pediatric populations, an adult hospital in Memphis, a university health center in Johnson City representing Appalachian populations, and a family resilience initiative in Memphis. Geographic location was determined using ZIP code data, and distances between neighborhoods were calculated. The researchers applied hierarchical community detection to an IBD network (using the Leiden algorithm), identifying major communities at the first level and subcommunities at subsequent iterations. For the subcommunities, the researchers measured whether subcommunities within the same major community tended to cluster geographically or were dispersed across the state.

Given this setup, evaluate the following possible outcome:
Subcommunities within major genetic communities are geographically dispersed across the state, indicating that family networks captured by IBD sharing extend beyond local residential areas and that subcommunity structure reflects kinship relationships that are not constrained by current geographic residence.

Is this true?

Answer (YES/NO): NO